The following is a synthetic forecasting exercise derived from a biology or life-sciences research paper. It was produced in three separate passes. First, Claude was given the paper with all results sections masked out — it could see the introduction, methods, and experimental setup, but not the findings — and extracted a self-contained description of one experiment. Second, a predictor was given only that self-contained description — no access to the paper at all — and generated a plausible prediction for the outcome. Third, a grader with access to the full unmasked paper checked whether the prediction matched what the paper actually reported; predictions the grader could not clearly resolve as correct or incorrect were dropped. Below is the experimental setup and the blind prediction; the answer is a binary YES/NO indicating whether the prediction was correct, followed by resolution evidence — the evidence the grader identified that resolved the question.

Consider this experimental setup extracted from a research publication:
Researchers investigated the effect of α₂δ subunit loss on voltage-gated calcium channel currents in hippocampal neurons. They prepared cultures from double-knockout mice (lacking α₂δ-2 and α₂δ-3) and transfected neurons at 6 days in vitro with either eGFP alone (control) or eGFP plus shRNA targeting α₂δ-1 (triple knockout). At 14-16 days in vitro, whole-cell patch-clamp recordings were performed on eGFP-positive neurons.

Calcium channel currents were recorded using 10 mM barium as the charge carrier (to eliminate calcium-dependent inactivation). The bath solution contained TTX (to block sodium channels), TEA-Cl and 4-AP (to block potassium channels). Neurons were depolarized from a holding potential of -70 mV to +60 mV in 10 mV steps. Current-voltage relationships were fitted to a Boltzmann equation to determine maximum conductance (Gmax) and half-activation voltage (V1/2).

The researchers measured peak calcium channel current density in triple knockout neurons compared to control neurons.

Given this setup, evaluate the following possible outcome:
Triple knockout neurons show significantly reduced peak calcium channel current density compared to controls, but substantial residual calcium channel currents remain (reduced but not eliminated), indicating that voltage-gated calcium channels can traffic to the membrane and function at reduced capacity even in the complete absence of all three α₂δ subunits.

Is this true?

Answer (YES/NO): YES